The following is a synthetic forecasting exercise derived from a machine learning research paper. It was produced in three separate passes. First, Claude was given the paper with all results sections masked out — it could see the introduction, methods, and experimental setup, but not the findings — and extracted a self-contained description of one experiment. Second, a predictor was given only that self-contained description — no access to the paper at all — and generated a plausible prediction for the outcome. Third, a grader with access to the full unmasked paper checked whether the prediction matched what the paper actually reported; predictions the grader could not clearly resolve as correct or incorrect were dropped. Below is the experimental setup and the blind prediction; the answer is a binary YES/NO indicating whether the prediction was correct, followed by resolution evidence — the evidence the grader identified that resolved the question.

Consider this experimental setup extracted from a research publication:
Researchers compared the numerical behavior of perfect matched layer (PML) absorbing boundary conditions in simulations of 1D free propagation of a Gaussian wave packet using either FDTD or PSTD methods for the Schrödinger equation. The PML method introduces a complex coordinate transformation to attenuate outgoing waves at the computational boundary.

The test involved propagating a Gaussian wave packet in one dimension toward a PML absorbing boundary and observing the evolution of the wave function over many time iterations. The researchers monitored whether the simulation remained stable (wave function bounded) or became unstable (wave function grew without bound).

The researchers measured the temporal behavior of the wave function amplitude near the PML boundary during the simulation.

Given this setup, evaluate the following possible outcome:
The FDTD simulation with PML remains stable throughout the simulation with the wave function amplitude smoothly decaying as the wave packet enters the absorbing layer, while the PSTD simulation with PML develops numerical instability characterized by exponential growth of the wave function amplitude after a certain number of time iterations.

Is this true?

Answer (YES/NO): NO